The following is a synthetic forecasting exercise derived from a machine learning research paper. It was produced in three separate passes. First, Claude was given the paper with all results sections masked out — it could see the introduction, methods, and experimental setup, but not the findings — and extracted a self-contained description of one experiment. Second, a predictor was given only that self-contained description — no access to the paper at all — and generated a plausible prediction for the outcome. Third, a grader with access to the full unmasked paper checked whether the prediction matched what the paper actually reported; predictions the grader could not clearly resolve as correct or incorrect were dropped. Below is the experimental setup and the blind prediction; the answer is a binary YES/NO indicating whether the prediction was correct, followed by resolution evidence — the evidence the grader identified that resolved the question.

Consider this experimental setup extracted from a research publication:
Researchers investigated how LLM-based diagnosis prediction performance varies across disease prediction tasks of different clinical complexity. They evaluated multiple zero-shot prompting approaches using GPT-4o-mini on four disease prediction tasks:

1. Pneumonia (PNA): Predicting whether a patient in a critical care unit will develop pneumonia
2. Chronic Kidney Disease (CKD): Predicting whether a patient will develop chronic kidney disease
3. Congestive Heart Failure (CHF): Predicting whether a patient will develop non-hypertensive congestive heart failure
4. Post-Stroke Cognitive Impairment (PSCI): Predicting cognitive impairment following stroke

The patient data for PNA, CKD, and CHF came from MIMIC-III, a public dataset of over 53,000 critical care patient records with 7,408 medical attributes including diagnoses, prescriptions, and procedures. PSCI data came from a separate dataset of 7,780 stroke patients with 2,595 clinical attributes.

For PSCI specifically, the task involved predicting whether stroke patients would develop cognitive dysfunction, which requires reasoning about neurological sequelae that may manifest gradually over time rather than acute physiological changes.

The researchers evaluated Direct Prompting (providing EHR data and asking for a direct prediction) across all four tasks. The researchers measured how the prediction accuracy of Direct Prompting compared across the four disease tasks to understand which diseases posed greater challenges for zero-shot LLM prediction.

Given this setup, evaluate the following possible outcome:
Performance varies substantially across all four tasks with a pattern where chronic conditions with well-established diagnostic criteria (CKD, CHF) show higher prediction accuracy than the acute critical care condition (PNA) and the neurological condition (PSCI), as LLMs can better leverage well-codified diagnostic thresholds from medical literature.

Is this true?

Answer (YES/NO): NO